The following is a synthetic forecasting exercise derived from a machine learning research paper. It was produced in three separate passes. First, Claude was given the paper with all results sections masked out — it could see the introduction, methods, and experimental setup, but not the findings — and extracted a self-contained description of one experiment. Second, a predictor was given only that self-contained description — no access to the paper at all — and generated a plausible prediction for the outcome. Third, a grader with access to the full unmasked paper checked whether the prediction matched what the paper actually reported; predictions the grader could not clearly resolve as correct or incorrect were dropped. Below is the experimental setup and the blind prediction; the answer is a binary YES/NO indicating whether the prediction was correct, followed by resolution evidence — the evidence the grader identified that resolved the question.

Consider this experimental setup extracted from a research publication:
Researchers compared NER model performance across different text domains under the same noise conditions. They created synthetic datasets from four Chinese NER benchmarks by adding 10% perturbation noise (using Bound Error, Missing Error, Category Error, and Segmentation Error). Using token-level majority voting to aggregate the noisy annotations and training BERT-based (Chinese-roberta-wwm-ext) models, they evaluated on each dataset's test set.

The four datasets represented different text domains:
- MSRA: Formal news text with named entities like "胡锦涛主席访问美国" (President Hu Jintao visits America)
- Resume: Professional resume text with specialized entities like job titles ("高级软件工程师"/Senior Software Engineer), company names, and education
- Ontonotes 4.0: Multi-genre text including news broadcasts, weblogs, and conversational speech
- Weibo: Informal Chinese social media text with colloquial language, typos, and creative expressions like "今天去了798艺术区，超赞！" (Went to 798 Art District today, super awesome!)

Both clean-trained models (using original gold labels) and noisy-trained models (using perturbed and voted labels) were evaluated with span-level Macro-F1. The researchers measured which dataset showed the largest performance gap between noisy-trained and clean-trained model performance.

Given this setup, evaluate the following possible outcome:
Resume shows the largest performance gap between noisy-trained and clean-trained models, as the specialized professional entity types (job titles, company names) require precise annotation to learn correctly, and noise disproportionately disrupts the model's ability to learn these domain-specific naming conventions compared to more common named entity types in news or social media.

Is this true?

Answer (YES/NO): NO